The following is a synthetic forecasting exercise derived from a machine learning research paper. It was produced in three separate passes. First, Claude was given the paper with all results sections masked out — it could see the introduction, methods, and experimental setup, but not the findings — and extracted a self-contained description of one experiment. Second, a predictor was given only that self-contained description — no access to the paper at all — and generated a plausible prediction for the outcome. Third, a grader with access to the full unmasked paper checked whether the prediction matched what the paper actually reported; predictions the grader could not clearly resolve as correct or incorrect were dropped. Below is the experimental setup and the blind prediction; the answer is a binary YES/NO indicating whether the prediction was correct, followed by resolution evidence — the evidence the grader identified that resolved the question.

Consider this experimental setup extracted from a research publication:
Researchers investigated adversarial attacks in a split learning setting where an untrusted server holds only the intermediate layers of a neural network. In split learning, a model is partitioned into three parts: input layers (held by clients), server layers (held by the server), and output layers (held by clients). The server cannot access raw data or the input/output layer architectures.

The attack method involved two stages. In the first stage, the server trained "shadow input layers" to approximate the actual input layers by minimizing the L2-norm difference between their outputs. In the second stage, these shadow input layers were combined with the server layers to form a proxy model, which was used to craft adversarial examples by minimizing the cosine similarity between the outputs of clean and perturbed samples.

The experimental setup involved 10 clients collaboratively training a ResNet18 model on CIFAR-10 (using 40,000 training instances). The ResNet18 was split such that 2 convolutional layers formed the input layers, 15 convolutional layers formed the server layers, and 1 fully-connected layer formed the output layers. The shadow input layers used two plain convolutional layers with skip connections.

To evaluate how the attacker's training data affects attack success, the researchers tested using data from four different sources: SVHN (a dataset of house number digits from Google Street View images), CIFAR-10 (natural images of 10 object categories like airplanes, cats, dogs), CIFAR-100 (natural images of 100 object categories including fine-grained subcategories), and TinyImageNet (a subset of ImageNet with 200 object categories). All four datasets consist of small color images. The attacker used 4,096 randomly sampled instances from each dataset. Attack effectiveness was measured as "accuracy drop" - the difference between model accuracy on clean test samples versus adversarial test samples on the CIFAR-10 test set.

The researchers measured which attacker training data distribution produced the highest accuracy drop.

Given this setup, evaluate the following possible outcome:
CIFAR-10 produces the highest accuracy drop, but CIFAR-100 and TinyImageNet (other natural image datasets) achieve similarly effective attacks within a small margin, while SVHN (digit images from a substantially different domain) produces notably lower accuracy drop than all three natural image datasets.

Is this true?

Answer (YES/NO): NO